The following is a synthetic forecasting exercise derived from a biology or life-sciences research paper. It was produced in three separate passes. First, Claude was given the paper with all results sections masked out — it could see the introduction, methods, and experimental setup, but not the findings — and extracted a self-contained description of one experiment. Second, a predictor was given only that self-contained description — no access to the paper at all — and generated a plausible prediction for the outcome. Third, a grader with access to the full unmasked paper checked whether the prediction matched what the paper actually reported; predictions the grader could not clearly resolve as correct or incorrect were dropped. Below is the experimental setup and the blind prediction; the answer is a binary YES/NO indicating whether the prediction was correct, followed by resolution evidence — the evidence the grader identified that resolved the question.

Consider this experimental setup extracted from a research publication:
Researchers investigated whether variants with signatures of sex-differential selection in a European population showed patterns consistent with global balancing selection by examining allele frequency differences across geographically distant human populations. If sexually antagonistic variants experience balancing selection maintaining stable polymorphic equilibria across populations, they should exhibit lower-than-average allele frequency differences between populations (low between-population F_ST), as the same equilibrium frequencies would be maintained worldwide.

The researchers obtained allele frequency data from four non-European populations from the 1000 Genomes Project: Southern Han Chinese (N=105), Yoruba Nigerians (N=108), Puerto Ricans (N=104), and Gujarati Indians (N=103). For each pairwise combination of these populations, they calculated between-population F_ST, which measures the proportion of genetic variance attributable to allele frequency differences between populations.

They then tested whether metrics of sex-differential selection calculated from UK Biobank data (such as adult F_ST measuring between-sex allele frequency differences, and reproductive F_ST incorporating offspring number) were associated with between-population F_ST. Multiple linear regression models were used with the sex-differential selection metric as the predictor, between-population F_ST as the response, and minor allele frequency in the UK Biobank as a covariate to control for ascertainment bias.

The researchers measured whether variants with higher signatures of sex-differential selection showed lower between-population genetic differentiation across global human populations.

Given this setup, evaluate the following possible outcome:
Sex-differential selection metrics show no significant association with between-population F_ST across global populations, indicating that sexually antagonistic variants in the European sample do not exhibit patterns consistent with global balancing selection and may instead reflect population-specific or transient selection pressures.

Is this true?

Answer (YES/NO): YES